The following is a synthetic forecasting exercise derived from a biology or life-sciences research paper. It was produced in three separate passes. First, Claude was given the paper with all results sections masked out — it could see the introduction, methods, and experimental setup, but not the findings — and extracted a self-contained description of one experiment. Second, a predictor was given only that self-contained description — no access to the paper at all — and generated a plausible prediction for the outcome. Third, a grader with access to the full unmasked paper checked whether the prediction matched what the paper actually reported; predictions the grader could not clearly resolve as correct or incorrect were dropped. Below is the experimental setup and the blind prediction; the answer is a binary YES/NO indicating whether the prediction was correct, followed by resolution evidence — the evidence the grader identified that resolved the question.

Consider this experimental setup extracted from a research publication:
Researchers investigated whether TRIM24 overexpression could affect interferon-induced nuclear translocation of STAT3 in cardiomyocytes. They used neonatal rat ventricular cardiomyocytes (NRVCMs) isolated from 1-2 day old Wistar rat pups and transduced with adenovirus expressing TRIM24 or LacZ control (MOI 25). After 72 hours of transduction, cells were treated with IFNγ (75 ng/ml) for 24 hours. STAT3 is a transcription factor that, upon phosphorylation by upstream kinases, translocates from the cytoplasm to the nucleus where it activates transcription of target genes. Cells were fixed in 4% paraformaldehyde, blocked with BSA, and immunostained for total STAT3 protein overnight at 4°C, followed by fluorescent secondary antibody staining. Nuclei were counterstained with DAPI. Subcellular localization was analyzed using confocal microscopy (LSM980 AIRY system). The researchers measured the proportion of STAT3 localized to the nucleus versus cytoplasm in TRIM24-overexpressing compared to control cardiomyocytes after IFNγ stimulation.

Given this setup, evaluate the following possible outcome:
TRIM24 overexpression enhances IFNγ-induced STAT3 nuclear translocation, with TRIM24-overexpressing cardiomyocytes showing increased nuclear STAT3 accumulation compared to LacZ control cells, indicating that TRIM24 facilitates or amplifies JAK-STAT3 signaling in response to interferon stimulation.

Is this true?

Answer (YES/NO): NO